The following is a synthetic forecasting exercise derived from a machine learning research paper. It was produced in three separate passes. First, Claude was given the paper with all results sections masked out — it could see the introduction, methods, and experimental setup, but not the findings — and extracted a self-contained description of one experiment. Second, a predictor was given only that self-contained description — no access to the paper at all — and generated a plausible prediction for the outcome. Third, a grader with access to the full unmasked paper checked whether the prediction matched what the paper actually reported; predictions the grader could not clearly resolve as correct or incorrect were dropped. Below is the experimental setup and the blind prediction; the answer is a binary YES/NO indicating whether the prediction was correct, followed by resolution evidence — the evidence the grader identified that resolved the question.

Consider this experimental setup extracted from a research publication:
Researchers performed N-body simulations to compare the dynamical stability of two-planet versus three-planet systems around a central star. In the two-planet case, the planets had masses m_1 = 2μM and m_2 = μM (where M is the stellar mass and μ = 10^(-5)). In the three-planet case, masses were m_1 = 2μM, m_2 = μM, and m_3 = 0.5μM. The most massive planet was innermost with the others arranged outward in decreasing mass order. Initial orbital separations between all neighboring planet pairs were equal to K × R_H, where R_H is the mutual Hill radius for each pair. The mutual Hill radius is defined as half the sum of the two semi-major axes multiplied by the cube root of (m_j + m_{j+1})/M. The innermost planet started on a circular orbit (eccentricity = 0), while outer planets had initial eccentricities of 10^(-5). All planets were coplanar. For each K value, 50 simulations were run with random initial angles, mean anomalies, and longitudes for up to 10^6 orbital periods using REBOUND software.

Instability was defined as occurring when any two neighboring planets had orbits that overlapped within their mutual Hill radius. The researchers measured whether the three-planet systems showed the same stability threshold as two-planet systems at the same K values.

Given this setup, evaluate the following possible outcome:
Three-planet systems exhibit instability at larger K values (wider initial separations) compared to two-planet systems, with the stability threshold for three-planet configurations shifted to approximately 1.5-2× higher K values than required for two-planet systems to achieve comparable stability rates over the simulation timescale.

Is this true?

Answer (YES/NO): NO